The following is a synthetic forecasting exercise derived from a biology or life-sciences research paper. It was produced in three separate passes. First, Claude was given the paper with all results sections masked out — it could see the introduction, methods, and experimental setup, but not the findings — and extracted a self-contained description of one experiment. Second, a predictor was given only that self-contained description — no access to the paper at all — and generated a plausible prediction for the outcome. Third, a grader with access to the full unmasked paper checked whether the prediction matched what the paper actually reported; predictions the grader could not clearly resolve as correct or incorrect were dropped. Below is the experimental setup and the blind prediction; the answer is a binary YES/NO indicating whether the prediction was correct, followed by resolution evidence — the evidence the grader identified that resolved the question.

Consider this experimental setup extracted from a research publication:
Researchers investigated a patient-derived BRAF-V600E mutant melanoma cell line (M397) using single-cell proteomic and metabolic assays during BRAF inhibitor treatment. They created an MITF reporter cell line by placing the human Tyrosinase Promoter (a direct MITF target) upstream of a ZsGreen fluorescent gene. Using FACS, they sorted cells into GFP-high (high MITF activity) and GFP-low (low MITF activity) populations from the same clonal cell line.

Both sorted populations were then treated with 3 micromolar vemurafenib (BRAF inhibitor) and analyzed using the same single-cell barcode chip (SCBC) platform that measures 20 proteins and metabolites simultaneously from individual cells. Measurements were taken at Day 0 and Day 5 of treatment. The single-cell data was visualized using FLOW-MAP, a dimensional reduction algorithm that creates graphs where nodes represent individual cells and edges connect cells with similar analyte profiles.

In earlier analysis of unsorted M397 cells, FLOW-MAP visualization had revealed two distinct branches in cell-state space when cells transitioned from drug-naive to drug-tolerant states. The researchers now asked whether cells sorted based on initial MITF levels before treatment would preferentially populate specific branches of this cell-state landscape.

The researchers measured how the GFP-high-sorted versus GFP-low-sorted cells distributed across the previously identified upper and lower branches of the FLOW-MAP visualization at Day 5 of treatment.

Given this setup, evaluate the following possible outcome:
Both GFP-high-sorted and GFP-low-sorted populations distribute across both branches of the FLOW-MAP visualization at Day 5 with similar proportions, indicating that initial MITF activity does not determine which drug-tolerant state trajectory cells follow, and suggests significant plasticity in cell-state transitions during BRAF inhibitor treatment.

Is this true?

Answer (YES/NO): NO